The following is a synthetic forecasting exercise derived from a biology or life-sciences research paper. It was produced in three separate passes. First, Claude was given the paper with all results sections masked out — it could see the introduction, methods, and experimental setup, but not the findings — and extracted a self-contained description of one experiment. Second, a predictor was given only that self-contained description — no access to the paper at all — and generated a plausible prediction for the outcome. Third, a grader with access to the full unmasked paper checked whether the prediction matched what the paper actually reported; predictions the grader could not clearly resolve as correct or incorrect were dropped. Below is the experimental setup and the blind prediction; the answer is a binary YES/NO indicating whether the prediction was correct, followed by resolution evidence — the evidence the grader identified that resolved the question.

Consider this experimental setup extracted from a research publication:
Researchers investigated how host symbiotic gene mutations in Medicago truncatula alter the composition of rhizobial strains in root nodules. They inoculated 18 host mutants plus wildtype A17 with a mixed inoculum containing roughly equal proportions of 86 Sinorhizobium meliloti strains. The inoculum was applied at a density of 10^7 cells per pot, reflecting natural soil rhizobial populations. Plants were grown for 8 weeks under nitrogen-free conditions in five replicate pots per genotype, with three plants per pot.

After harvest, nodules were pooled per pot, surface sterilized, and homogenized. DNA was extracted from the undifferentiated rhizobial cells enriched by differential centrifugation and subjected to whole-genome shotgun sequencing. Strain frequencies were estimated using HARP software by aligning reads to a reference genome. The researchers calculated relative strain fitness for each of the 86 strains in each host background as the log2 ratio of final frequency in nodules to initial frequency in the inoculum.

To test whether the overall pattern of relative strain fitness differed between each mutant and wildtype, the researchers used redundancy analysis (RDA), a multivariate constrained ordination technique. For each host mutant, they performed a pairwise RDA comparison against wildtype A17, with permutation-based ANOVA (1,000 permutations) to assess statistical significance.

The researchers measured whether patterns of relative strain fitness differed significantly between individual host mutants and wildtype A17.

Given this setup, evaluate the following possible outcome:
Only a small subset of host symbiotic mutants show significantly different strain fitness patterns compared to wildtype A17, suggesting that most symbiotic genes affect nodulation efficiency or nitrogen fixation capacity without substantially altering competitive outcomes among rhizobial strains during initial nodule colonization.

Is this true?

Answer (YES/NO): NO